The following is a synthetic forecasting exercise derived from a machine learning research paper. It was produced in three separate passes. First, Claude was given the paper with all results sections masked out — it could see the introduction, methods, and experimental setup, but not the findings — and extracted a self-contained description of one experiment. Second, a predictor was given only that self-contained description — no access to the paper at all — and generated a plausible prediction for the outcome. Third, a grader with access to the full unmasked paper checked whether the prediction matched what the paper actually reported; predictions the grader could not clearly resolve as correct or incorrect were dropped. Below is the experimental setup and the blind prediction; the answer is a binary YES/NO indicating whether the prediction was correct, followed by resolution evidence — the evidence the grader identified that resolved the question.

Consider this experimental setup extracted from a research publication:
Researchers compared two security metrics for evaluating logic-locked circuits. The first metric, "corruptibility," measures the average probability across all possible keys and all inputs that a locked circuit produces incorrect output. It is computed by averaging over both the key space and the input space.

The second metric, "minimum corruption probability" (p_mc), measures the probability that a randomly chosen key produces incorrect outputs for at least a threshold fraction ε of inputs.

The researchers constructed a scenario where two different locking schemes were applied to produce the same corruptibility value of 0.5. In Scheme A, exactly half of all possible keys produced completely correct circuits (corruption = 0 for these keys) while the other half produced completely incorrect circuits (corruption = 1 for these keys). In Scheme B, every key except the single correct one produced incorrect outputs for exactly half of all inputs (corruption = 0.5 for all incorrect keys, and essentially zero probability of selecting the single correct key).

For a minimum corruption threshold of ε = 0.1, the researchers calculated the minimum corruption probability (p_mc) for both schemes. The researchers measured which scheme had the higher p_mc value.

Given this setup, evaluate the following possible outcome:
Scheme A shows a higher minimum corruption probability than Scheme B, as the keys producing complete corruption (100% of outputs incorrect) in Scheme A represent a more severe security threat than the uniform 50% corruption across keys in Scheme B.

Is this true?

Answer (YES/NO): NO